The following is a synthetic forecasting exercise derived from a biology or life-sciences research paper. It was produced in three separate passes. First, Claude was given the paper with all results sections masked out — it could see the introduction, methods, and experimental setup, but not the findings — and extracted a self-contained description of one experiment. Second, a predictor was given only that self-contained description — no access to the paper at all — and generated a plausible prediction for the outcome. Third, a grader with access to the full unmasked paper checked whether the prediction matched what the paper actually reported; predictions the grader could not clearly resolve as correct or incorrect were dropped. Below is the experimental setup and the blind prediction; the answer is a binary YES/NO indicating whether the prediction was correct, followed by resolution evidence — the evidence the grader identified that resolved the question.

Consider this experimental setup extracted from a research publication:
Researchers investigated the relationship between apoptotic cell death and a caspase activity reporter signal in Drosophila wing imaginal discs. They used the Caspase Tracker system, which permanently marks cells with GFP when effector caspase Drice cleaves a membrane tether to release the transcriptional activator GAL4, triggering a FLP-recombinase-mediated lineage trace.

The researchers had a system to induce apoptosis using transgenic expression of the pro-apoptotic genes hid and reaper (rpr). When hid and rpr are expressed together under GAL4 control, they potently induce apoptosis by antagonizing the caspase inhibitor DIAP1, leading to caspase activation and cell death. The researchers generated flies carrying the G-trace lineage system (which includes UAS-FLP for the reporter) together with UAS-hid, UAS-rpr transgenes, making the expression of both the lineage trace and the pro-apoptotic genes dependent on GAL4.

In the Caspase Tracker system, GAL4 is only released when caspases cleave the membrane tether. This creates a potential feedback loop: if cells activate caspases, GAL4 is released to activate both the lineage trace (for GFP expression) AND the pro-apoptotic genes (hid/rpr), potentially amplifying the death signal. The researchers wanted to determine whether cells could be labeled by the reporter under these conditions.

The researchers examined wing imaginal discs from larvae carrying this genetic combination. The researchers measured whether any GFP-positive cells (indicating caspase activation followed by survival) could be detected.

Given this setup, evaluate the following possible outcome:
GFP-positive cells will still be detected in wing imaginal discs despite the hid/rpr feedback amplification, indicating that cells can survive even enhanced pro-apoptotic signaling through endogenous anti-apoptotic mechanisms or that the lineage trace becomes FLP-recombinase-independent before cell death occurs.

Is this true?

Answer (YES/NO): YES